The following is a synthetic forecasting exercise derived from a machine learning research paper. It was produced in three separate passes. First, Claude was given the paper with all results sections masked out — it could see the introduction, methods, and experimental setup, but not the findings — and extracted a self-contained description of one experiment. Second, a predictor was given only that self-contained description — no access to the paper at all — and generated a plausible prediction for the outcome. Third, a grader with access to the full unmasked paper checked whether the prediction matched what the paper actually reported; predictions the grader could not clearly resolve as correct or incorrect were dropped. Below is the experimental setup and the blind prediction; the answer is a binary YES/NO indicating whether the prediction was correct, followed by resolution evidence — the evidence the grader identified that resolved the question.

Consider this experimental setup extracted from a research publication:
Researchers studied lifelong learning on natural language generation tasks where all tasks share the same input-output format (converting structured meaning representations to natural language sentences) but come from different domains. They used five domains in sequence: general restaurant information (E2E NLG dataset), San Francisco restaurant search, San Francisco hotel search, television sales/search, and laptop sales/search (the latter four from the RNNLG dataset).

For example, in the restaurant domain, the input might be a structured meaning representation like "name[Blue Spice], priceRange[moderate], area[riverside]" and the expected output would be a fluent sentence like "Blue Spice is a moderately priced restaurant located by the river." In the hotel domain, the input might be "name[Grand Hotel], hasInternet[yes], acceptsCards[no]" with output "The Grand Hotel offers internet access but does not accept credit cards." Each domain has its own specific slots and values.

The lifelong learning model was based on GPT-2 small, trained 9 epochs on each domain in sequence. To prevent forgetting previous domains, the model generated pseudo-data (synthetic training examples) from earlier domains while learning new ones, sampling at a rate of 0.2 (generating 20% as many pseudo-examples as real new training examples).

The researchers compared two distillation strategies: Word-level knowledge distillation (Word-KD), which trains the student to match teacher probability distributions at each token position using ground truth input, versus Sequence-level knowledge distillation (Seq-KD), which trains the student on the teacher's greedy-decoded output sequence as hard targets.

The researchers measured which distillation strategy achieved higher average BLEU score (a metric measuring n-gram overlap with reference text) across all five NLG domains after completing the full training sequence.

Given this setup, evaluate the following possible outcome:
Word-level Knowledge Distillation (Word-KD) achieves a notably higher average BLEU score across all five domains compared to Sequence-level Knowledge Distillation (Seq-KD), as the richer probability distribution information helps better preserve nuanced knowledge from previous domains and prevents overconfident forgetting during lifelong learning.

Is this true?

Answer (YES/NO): NO